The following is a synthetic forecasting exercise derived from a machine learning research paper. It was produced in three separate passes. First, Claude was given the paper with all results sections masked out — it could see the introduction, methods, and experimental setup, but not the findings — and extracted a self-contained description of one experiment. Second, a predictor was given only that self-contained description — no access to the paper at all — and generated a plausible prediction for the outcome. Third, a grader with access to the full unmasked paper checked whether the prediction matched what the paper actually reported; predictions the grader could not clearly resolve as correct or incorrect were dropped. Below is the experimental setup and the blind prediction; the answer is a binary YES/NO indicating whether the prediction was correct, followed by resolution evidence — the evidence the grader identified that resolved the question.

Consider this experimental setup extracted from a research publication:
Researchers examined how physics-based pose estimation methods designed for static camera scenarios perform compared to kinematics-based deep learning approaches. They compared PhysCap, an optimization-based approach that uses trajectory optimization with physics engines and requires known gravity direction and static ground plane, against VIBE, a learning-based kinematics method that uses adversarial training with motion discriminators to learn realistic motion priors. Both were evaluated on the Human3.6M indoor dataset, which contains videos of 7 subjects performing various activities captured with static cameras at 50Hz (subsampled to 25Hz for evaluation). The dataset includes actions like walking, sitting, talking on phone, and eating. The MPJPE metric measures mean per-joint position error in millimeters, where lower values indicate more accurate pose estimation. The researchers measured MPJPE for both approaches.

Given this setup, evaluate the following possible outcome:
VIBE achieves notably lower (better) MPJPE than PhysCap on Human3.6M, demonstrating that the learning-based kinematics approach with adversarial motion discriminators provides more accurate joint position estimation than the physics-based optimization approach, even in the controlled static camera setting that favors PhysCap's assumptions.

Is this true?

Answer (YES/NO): YES